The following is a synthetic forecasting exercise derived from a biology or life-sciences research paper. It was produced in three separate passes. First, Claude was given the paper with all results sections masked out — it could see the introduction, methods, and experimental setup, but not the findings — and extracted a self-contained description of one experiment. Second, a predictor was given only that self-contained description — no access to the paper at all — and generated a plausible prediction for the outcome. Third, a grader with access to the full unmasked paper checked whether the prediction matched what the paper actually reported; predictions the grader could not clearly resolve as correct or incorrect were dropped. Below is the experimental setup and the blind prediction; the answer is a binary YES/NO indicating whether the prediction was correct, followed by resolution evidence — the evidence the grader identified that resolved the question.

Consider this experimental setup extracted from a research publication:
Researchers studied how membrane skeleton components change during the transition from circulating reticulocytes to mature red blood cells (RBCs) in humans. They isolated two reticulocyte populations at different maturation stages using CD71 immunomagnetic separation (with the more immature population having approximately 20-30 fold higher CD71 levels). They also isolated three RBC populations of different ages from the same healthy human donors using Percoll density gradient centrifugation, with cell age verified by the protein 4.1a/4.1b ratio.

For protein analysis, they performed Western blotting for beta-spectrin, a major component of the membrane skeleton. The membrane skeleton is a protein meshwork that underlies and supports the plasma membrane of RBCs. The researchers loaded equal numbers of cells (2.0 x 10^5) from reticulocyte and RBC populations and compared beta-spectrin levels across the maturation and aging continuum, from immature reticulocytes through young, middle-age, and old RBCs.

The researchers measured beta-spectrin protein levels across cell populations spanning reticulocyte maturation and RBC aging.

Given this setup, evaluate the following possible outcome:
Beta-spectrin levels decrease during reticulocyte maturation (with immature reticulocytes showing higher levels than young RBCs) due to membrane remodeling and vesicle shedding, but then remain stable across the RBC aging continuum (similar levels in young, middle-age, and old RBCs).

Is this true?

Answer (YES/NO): NO